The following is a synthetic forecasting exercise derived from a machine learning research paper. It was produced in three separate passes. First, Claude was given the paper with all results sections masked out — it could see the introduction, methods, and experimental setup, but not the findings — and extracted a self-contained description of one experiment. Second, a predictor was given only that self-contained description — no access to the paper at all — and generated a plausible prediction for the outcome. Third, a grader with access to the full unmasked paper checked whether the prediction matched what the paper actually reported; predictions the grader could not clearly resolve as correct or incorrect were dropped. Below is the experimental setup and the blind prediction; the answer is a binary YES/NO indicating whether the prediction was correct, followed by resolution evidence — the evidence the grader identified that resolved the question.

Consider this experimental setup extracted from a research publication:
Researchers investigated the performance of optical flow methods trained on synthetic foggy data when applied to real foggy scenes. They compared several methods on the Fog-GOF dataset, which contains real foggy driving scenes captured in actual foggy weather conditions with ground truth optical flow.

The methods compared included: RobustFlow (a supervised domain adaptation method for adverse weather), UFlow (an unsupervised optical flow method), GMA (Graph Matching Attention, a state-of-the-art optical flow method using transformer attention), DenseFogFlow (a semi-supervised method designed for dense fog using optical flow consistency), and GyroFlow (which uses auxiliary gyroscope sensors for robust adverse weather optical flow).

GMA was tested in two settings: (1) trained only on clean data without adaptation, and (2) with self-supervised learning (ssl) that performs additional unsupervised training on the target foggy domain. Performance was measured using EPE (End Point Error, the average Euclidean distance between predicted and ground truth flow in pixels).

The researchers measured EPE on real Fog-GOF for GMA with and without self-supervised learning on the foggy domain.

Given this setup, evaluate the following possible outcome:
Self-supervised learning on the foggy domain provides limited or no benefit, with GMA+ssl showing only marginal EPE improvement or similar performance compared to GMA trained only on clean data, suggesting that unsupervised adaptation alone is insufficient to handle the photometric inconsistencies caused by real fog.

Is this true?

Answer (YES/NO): YES